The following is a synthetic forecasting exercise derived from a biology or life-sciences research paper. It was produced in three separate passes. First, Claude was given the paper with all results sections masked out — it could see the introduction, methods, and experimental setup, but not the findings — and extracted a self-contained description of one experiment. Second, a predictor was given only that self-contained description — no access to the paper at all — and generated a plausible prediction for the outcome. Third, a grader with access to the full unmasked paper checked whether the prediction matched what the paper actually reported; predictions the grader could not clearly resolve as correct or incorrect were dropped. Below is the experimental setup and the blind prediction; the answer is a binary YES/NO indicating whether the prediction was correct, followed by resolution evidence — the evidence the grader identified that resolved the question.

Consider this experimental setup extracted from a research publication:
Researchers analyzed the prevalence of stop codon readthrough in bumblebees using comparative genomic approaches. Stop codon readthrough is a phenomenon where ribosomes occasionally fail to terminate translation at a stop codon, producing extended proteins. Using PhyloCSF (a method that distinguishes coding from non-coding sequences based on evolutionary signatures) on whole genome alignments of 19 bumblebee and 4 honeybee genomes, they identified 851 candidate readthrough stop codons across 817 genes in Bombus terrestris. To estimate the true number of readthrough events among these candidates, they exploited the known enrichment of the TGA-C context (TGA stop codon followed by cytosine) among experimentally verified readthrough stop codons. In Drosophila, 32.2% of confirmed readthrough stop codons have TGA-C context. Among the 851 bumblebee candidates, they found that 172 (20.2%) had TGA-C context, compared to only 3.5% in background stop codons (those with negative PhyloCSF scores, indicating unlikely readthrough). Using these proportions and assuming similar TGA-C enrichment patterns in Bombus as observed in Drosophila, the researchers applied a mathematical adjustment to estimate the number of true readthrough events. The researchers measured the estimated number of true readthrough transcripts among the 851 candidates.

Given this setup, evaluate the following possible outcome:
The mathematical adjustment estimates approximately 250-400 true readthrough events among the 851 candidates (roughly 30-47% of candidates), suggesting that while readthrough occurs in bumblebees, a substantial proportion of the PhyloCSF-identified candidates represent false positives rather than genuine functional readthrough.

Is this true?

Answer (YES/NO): NO